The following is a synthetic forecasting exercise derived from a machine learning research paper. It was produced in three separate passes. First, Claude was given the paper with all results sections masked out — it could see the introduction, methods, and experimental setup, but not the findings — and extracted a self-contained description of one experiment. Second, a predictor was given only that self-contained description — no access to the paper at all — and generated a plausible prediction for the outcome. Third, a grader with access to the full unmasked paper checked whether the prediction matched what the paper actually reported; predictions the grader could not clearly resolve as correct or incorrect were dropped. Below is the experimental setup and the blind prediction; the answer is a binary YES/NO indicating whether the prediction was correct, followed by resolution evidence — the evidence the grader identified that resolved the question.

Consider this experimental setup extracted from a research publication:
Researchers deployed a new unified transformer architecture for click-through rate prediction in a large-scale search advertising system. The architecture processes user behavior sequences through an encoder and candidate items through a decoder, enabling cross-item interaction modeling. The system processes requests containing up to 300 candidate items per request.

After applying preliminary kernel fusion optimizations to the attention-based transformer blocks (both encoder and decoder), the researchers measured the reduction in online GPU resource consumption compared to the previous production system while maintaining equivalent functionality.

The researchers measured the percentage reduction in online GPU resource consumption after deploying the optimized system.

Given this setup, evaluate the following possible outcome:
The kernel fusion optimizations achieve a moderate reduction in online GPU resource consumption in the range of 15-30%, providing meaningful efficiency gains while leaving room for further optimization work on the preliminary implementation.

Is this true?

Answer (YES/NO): YES